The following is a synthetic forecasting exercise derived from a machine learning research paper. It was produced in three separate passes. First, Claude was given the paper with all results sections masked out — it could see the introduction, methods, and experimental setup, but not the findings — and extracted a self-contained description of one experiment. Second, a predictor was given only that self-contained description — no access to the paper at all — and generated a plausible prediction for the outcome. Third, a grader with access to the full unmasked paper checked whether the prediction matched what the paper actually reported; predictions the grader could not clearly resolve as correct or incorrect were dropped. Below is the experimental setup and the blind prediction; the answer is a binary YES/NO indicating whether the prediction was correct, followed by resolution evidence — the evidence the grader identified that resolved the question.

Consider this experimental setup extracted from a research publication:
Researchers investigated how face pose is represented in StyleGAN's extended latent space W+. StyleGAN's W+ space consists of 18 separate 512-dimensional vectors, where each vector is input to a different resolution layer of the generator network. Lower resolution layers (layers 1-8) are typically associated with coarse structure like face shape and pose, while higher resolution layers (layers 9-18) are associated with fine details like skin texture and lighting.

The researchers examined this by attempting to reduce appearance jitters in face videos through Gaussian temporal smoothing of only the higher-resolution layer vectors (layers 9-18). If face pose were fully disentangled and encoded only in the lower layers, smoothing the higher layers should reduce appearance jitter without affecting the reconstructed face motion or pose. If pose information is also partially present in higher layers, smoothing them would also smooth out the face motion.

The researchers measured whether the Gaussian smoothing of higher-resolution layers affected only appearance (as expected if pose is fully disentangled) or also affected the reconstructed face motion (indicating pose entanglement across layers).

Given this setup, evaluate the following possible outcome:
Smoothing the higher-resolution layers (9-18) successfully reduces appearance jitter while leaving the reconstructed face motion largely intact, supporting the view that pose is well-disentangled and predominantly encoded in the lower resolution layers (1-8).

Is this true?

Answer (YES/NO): NO